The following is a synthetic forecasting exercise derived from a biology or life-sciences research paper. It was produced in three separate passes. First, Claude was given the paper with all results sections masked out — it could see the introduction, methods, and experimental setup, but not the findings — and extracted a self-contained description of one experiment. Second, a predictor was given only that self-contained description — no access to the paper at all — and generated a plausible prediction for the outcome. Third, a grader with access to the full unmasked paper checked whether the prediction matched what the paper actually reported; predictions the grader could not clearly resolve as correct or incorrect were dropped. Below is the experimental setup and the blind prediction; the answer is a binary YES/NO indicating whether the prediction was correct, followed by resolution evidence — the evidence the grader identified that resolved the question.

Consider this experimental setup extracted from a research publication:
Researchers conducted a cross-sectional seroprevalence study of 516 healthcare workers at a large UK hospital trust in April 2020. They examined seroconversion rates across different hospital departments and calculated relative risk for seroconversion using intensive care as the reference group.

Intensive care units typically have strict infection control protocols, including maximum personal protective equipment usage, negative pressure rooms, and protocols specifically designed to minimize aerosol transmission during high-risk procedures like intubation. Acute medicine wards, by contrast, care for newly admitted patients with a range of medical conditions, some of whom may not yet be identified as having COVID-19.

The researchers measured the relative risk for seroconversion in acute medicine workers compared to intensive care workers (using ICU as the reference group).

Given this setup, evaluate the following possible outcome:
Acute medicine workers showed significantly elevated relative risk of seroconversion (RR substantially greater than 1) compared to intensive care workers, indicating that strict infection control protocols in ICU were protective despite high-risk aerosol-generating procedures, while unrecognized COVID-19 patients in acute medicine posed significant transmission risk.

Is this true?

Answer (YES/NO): YES